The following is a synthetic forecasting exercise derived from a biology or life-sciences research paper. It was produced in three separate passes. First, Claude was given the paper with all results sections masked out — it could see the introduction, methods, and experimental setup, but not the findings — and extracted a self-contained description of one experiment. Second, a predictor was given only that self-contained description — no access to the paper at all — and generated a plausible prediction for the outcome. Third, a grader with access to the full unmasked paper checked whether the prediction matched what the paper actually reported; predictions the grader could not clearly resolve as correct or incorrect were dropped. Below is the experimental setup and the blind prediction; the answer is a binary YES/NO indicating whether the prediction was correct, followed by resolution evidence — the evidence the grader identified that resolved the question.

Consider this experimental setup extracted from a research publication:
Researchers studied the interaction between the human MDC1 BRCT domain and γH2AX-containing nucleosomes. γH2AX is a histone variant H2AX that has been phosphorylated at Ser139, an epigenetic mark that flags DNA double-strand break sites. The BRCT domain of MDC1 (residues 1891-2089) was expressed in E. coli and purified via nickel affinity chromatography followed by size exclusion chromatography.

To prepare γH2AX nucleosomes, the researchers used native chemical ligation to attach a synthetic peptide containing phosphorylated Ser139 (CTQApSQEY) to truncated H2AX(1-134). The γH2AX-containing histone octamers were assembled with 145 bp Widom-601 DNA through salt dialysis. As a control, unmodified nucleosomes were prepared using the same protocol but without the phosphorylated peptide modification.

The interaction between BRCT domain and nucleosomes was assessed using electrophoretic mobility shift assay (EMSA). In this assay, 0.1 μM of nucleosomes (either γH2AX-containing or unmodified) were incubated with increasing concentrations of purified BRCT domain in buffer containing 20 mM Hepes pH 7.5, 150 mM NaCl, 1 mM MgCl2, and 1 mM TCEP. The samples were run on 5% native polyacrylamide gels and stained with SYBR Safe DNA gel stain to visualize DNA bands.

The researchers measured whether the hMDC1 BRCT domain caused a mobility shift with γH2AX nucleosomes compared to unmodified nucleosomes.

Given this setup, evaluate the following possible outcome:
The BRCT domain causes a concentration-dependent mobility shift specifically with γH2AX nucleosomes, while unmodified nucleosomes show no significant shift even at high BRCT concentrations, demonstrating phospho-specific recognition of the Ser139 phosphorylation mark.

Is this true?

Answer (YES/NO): YES